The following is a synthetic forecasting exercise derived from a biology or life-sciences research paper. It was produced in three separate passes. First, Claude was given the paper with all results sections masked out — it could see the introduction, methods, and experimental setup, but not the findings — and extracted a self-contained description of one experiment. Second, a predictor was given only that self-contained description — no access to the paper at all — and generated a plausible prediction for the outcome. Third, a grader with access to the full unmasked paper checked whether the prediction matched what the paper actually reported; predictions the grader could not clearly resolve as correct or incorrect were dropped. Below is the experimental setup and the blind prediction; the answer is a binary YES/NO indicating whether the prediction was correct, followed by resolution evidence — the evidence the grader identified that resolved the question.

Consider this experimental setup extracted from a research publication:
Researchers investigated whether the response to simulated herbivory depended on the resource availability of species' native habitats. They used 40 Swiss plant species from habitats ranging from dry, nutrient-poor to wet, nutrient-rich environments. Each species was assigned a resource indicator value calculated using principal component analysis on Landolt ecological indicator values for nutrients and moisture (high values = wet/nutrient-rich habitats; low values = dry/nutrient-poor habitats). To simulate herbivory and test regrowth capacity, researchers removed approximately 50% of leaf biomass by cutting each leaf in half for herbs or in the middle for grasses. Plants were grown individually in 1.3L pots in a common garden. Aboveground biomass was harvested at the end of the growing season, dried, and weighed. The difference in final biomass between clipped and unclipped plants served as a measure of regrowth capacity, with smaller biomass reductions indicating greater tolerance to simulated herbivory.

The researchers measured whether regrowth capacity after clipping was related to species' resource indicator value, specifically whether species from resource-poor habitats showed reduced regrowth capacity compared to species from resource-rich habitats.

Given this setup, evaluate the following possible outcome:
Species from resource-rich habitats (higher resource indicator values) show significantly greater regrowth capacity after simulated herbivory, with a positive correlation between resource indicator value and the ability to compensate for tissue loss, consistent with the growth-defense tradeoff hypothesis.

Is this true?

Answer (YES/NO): NO